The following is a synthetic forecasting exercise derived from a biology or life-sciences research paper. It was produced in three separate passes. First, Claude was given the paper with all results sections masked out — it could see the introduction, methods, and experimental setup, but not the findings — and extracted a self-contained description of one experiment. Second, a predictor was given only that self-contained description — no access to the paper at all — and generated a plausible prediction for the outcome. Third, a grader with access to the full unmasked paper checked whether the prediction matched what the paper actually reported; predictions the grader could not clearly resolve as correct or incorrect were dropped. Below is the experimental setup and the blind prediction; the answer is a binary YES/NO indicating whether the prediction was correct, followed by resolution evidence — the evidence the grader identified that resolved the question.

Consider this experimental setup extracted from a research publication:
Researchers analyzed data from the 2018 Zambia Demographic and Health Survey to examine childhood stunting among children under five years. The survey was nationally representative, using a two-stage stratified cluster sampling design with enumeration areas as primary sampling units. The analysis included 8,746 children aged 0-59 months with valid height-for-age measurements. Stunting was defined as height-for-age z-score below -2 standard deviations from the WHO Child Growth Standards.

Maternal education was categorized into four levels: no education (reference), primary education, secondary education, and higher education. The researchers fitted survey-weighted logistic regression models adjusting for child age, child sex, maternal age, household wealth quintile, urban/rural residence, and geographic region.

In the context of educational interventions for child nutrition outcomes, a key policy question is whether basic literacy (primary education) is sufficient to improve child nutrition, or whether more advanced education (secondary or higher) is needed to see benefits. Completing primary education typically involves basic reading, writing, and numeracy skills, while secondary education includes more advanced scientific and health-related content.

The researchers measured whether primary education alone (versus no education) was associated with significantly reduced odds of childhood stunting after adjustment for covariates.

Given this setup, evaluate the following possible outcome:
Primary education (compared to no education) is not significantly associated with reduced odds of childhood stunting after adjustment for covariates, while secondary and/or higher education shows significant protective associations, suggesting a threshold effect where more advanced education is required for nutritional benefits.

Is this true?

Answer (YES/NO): YES